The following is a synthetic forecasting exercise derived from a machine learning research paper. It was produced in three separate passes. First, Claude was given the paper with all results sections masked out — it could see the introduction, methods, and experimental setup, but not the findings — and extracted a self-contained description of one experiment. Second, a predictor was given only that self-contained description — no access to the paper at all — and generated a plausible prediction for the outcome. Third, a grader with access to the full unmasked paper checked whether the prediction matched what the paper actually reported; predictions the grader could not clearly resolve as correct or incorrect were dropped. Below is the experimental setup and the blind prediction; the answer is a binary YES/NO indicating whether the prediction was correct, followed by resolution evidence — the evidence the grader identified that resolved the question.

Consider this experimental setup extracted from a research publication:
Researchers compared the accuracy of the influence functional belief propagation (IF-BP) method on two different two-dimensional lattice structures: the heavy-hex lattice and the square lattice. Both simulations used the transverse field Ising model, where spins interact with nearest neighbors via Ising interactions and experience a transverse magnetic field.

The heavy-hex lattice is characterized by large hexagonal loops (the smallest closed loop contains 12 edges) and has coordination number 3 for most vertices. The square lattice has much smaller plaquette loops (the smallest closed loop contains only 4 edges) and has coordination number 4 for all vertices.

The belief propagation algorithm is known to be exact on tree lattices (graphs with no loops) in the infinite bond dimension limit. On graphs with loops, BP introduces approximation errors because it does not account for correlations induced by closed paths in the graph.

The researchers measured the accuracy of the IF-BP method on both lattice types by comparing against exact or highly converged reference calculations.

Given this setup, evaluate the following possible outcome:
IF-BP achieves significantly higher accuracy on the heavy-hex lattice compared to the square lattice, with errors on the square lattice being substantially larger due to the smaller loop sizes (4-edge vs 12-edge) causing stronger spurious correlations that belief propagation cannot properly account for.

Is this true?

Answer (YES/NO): YES